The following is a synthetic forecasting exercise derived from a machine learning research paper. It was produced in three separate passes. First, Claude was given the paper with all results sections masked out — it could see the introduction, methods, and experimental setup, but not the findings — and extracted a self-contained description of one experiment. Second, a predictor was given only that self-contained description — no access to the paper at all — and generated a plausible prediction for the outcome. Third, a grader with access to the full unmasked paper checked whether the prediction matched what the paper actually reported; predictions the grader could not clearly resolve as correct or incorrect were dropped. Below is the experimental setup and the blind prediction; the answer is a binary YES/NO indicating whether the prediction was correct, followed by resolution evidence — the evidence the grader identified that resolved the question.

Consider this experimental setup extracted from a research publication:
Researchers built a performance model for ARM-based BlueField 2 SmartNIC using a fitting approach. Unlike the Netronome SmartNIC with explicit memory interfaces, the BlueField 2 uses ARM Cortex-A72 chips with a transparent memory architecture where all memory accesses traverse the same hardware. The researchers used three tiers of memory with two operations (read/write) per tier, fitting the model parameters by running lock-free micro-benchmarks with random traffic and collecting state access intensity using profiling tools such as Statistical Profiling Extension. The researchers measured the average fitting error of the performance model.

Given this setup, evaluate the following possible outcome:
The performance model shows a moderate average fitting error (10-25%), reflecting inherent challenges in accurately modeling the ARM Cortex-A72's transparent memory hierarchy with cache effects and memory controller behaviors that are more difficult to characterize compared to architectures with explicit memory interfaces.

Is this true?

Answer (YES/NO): NO